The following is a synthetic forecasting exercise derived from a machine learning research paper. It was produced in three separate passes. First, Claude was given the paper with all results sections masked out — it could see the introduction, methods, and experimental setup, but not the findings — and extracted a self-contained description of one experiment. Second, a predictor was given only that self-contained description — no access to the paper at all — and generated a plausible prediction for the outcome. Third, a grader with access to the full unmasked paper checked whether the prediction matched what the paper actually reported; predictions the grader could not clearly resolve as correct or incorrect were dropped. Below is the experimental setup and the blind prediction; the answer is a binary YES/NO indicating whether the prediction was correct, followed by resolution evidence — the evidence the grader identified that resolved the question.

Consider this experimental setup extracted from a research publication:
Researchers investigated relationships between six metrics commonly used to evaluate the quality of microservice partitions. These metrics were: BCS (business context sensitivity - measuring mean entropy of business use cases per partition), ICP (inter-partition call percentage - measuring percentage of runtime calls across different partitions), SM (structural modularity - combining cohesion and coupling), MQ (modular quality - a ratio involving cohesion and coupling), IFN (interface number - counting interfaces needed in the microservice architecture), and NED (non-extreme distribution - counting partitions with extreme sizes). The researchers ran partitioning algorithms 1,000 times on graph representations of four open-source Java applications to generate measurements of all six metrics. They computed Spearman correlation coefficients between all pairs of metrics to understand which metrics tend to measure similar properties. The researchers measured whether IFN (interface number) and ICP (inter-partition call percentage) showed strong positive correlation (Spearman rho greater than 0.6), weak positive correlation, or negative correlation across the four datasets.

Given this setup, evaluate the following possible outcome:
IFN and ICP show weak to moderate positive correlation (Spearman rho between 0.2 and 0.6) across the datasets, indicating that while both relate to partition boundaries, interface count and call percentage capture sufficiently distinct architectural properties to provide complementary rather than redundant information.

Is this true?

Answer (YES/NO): NO